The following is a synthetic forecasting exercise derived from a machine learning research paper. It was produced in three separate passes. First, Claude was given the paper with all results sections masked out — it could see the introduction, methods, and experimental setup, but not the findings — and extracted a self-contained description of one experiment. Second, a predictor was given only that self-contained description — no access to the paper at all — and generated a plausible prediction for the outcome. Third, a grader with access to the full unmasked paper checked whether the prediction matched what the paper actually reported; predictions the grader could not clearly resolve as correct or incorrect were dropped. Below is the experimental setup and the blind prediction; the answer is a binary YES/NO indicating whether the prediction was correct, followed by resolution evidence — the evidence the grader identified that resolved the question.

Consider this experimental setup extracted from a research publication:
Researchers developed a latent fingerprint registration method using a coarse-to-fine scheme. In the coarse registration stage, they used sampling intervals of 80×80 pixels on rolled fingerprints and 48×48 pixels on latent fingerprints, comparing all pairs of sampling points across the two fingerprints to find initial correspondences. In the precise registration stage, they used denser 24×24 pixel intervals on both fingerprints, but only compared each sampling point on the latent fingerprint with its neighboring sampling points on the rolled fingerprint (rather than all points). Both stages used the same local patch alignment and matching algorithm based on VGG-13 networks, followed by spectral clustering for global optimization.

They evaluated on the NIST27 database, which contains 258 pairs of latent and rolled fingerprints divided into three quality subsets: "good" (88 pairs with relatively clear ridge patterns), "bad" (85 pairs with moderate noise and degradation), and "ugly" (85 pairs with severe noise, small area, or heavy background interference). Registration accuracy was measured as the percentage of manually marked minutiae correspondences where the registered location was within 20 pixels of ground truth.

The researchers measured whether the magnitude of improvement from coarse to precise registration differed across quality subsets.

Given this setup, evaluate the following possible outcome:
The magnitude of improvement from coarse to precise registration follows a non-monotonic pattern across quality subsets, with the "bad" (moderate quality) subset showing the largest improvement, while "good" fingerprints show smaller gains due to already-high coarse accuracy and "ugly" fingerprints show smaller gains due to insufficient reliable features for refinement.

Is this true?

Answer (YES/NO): NO